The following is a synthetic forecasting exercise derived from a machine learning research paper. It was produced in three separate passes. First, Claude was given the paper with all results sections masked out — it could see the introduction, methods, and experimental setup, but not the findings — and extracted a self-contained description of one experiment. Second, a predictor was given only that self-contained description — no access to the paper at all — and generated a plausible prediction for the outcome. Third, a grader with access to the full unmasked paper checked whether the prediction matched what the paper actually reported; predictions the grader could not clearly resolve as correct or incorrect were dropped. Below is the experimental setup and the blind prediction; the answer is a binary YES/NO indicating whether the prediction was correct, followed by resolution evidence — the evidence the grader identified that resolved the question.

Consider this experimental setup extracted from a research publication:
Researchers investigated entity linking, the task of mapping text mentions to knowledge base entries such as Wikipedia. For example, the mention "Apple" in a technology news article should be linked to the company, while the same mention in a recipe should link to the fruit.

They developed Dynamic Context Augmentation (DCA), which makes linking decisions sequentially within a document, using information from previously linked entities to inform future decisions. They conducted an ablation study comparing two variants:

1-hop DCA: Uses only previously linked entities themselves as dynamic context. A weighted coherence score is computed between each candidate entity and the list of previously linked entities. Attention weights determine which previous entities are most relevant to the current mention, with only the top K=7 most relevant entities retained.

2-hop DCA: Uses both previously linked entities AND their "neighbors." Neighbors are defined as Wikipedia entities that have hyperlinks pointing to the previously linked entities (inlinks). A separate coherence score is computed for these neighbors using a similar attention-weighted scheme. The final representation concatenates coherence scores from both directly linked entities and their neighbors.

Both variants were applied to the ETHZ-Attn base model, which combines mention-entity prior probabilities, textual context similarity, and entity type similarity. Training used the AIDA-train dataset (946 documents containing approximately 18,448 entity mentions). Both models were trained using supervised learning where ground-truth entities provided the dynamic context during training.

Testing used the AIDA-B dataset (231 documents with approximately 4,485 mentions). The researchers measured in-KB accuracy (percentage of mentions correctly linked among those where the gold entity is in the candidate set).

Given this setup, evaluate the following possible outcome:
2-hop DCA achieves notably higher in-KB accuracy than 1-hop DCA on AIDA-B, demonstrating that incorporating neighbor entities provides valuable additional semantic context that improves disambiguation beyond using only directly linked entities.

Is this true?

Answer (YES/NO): YES